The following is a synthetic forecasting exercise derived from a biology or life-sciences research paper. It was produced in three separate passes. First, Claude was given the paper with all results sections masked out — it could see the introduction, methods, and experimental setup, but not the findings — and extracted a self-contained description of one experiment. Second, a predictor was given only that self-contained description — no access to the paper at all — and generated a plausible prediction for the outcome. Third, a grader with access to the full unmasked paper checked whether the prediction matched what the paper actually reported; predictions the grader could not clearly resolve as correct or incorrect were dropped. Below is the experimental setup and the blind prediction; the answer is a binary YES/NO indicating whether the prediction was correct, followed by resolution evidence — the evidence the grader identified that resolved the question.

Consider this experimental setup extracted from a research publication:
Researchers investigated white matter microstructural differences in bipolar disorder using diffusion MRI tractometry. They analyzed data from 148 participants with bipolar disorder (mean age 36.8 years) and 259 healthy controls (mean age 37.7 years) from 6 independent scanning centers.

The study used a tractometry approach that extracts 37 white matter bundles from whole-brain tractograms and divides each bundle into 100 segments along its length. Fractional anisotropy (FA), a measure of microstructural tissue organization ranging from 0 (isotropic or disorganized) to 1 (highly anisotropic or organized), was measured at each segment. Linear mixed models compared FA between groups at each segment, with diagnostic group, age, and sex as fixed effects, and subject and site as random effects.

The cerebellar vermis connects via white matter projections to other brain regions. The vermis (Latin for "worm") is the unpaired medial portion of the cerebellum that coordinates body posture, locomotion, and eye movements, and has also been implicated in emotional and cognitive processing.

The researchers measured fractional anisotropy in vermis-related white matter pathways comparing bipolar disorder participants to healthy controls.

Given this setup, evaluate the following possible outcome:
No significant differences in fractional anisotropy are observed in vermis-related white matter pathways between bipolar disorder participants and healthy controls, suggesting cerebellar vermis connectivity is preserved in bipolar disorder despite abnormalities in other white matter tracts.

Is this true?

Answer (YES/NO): NO